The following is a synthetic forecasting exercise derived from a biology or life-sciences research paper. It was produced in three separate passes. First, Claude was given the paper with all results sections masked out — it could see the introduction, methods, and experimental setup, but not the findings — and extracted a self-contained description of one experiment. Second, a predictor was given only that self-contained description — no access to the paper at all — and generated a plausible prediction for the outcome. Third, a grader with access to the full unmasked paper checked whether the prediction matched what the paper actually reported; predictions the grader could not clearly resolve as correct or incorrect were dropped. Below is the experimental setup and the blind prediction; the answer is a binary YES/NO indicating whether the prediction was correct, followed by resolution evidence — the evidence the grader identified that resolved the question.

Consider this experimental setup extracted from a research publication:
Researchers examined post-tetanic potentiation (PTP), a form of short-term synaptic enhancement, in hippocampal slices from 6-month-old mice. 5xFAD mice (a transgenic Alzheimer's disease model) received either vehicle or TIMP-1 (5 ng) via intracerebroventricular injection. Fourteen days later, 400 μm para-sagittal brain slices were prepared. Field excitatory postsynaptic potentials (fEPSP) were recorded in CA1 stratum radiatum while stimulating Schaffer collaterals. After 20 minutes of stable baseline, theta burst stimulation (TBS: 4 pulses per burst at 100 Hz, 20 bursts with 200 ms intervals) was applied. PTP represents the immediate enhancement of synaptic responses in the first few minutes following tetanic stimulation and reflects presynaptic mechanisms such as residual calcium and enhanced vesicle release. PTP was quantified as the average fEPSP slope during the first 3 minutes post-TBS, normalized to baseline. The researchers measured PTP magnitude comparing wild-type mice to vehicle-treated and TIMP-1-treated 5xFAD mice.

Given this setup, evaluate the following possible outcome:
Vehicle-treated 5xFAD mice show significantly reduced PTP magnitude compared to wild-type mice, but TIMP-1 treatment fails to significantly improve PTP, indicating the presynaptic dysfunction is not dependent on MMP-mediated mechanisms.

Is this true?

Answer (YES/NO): NO